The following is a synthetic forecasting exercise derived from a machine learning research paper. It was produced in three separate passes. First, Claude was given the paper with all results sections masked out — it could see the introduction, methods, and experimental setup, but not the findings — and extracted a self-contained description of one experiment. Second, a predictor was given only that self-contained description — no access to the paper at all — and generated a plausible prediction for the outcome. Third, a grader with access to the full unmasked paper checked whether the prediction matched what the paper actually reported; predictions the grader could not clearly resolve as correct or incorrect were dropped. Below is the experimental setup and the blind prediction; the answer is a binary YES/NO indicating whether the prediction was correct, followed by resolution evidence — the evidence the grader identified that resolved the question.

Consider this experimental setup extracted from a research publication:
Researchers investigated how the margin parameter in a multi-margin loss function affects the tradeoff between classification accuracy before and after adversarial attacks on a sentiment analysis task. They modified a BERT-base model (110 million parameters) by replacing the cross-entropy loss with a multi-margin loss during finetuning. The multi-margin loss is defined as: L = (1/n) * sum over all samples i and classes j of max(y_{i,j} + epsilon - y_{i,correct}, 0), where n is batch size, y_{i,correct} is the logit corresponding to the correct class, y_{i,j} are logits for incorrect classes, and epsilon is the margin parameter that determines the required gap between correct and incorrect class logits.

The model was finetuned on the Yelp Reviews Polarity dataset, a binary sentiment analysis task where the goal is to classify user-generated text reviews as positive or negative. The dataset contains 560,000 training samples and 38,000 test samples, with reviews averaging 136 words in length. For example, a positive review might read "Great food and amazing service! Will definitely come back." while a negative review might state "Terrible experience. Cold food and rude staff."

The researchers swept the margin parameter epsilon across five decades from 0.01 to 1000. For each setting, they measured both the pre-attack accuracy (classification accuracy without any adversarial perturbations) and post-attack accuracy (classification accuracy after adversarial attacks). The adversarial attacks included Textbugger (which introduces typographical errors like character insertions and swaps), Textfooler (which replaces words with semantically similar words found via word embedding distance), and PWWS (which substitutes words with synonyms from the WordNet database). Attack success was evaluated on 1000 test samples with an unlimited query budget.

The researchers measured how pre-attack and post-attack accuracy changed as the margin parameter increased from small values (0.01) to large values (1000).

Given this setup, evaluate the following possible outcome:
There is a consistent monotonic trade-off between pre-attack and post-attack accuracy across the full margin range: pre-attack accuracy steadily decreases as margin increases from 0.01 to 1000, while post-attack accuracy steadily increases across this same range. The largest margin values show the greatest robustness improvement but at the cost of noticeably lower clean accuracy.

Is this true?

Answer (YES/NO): NO